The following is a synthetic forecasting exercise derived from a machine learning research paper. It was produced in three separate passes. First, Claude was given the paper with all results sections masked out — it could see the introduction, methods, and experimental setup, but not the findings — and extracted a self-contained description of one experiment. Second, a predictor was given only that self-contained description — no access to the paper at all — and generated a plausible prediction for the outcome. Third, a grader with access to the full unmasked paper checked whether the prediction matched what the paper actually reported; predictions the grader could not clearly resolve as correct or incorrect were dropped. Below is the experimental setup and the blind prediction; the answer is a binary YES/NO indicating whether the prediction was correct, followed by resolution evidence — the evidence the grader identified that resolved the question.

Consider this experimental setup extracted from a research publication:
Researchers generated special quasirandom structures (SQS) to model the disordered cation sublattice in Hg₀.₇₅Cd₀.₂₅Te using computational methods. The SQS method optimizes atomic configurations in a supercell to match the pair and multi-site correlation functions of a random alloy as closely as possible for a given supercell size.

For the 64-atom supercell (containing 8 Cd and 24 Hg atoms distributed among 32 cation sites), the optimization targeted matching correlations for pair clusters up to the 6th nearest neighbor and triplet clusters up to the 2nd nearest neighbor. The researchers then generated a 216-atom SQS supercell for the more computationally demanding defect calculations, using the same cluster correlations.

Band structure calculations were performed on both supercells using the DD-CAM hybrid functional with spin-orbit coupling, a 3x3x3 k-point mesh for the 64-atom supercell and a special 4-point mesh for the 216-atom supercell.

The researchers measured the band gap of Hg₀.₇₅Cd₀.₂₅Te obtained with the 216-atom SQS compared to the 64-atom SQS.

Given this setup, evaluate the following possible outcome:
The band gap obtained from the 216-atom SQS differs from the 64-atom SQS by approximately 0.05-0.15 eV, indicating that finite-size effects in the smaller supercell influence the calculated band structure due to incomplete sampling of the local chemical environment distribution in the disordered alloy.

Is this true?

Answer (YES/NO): NO